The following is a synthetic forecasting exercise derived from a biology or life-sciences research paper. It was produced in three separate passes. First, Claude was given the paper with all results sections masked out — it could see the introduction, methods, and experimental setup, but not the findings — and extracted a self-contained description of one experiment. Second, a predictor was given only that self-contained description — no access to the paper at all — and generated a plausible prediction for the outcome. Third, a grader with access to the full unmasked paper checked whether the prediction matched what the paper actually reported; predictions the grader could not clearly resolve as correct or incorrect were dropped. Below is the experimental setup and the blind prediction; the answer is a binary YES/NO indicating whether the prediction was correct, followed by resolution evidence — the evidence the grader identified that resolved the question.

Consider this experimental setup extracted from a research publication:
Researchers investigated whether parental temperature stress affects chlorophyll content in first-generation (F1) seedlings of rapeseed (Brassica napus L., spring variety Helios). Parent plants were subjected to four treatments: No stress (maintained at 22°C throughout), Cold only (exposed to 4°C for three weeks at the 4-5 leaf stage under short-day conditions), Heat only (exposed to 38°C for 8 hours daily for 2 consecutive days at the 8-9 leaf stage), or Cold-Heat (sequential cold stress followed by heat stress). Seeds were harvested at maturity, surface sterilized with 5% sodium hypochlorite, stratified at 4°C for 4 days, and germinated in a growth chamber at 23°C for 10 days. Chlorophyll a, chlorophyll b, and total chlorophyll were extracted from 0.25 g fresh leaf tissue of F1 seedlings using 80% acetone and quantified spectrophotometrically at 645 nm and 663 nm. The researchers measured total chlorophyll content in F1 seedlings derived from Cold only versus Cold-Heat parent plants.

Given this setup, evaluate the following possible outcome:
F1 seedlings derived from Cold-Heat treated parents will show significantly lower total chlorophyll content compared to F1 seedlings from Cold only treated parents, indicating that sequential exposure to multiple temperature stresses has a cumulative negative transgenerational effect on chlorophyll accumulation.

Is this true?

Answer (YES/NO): NO